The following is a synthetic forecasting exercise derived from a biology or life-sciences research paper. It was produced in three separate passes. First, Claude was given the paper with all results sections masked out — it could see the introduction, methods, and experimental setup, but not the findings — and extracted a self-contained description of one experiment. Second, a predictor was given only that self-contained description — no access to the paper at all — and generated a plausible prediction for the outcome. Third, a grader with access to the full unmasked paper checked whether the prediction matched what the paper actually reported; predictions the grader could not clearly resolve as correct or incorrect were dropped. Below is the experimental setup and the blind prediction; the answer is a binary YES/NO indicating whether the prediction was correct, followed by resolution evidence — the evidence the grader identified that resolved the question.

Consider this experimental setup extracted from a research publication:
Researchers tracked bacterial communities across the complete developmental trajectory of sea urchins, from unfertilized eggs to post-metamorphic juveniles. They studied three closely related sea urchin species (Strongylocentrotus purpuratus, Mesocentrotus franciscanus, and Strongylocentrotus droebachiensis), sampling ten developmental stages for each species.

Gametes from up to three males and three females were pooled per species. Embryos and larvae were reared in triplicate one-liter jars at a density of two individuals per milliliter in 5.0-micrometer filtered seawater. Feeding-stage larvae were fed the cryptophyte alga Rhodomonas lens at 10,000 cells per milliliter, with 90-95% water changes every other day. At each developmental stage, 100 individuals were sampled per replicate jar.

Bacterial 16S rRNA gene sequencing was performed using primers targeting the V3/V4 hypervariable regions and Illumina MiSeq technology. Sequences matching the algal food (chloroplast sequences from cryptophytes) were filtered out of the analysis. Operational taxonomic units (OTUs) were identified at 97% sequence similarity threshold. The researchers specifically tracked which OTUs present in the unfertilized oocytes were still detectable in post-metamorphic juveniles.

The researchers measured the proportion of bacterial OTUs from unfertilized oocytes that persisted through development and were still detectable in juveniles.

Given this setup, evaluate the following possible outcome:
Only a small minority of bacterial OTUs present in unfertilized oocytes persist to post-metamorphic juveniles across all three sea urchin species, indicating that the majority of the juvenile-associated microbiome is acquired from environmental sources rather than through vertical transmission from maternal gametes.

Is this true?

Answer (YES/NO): NO